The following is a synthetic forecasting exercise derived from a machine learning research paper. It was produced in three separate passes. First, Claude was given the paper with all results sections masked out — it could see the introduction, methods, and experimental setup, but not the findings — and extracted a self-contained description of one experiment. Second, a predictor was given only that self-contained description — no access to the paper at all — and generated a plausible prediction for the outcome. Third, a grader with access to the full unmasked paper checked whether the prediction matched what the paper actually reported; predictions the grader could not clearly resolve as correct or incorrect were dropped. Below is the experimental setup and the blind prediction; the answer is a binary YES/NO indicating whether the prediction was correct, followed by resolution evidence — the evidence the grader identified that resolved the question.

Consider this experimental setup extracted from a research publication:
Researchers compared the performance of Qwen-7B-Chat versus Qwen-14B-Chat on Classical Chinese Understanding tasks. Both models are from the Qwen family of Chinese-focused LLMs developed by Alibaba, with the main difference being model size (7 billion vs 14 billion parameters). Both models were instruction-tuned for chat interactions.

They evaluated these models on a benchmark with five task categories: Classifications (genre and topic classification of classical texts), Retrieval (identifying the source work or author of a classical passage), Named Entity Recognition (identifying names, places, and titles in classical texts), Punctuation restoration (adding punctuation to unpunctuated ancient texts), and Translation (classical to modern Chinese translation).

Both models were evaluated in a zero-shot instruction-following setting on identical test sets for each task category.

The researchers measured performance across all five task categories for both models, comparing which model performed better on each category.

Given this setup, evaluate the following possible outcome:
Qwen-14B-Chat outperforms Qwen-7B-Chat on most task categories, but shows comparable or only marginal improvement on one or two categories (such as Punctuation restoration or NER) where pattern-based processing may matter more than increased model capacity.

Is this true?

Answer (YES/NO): NO